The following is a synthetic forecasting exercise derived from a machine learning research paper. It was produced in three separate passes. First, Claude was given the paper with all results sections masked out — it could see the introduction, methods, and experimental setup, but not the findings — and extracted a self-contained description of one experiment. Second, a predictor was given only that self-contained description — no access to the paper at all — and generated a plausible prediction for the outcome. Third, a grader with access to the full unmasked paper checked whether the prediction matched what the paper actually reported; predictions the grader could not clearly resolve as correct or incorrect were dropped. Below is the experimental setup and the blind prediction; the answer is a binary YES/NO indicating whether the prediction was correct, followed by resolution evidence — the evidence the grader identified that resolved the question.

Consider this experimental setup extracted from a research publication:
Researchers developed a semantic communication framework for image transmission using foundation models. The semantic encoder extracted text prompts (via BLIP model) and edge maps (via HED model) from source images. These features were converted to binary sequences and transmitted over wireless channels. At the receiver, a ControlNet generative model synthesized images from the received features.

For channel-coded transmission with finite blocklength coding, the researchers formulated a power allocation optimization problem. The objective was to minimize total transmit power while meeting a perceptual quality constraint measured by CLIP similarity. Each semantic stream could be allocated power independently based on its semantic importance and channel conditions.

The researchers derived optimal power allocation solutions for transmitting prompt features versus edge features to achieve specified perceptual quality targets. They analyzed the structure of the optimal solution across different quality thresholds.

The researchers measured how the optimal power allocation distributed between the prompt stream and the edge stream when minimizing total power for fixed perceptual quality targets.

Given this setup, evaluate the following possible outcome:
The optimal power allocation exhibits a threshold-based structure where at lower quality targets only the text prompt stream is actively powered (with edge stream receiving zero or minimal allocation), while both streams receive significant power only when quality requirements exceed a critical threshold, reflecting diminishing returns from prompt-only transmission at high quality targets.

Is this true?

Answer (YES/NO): YES